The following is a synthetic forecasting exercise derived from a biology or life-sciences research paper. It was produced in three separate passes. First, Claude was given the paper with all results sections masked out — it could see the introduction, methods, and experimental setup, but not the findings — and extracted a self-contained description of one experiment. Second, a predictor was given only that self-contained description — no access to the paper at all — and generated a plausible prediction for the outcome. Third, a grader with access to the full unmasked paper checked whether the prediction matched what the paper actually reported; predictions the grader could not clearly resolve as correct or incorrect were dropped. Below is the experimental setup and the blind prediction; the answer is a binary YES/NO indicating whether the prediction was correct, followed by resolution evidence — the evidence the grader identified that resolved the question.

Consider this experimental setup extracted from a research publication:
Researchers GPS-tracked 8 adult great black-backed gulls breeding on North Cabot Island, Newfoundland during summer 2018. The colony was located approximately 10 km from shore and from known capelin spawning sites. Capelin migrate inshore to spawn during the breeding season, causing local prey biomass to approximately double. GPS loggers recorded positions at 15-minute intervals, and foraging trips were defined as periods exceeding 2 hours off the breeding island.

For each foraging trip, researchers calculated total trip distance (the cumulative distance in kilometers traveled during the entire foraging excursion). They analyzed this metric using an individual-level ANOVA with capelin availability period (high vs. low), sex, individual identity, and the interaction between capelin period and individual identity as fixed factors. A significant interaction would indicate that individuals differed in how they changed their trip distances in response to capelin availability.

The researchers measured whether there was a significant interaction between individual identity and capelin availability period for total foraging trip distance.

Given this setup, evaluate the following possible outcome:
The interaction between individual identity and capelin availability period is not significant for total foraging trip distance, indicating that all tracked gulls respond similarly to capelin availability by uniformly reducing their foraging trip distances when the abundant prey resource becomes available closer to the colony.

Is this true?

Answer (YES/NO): NO